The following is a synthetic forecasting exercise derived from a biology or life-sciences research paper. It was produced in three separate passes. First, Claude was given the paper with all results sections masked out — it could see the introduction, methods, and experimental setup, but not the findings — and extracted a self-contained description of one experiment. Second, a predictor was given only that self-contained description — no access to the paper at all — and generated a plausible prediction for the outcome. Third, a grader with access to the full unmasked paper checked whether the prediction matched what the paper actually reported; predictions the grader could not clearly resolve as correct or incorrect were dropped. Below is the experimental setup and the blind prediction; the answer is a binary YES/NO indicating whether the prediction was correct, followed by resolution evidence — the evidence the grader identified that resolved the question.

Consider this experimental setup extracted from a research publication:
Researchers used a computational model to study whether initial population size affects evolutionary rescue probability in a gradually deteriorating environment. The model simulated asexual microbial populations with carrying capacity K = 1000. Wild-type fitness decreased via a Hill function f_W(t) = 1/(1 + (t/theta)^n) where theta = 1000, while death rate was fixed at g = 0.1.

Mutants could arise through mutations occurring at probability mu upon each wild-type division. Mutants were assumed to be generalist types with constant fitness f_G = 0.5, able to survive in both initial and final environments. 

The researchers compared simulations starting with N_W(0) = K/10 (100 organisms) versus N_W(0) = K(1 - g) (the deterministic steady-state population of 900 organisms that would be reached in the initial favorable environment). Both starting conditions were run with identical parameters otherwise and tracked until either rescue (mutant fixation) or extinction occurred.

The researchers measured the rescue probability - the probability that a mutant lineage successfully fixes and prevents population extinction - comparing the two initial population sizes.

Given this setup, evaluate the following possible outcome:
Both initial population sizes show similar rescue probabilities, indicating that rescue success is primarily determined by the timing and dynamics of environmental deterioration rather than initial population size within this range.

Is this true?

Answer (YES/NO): YES